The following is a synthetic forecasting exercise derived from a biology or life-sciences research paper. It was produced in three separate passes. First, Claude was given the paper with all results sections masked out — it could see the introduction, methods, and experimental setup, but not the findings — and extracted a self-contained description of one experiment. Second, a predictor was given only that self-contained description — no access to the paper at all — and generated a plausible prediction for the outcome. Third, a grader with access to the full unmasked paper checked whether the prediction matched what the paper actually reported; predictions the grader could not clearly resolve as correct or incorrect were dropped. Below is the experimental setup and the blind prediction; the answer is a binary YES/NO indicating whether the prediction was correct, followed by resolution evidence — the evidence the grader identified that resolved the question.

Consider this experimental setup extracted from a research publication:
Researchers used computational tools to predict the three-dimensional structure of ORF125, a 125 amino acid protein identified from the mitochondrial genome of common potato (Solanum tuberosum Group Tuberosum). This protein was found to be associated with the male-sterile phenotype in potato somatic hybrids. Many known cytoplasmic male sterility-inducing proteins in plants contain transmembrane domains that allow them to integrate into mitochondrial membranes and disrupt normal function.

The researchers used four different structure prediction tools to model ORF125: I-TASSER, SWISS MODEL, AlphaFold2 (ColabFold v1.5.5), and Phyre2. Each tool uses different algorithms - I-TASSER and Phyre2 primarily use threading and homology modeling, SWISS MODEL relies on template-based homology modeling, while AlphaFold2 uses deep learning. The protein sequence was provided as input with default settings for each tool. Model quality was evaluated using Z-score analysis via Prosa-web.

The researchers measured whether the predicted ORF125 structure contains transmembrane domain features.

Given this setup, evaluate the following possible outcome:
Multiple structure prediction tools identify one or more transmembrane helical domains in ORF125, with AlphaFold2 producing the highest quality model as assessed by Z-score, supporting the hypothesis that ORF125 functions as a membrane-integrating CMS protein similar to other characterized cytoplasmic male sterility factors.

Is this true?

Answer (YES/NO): NO